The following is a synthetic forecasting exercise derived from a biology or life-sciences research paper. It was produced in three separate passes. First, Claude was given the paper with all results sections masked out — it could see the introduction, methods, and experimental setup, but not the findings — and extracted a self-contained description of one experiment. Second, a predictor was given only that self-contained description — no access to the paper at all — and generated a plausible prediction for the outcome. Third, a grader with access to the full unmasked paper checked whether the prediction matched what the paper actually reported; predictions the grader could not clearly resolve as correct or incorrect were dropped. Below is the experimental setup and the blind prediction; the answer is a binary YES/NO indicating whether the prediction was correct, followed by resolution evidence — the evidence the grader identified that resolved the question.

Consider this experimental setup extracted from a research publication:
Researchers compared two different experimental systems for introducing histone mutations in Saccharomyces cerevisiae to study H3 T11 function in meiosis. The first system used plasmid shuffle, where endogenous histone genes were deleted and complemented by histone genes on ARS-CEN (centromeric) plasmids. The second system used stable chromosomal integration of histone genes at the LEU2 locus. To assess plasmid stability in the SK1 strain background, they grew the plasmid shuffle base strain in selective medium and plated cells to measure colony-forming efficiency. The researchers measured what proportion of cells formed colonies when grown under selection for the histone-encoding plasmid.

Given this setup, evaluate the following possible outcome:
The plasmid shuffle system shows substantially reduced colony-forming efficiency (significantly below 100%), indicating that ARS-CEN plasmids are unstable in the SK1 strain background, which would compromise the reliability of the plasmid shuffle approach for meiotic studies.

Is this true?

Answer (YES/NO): YES